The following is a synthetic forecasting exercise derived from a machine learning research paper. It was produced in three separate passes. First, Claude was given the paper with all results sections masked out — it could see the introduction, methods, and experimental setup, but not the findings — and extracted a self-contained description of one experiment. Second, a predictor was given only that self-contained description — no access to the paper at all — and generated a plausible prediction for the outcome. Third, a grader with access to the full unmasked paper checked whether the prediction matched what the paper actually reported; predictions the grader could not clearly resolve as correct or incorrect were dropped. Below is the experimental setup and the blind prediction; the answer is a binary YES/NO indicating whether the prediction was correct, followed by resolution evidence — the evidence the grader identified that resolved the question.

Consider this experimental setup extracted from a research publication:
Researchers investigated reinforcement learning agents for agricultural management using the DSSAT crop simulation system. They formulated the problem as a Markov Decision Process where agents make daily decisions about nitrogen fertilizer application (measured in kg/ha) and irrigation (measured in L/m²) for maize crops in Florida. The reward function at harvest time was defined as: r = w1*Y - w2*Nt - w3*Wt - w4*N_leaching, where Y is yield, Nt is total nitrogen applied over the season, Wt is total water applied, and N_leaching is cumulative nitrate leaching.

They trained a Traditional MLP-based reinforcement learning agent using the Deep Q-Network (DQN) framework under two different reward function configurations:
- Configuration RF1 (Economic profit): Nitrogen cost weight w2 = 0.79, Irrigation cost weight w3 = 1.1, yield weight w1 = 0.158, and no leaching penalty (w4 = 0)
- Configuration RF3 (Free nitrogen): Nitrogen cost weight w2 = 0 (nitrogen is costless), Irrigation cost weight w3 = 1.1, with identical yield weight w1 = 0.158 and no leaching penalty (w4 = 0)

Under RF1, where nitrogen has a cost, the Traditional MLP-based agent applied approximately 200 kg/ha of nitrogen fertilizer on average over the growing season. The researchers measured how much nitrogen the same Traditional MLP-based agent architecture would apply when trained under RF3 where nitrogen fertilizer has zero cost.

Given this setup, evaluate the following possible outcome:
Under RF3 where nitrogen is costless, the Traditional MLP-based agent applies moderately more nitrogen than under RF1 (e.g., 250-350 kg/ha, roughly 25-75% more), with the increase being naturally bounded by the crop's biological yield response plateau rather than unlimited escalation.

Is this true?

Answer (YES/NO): NO